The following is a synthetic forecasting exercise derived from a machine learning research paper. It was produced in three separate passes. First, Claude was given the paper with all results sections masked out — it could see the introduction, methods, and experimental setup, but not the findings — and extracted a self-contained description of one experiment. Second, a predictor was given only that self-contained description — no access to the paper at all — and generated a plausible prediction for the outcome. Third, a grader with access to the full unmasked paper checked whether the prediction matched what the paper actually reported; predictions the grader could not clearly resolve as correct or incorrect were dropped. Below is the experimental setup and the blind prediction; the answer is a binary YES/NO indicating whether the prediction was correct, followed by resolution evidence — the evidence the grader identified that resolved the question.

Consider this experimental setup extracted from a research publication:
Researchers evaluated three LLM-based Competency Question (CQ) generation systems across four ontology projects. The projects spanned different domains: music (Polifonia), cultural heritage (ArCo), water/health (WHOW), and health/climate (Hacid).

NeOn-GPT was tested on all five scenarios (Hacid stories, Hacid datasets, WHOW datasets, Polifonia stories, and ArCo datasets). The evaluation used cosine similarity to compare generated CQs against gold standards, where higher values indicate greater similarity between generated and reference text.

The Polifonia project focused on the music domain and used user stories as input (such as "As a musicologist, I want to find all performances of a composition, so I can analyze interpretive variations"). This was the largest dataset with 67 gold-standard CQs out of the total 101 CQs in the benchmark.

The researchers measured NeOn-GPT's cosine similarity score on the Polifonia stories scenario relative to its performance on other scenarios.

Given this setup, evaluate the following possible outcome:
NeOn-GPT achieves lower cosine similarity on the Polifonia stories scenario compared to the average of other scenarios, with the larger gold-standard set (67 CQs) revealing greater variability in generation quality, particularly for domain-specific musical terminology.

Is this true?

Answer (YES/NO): YES